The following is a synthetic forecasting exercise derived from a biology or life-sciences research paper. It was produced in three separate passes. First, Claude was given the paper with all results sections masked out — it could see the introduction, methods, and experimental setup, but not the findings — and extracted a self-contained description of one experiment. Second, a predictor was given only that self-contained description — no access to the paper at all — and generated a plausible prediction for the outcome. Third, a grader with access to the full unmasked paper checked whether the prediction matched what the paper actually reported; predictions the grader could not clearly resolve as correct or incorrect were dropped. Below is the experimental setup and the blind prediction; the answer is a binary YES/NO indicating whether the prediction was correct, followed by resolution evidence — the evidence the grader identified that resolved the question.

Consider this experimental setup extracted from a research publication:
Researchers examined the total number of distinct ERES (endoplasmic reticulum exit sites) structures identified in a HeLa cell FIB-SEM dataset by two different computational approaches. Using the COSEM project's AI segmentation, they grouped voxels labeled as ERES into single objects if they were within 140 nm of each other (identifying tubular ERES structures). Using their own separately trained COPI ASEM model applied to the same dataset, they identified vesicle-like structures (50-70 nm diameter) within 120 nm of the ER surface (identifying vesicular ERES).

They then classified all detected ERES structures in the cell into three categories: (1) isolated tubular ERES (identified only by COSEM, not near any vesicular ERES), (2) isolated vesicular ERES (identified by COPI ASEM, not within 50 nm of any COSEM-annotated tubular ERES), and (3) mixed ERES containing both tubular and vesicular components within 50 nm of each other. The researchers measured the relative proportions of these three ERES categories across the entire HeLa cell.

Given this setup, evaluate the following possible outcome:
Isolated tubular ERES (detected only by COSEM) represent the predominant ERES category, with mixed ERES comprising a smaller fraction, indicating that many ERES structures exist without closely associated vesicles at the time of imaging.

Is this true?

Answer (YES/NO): YES